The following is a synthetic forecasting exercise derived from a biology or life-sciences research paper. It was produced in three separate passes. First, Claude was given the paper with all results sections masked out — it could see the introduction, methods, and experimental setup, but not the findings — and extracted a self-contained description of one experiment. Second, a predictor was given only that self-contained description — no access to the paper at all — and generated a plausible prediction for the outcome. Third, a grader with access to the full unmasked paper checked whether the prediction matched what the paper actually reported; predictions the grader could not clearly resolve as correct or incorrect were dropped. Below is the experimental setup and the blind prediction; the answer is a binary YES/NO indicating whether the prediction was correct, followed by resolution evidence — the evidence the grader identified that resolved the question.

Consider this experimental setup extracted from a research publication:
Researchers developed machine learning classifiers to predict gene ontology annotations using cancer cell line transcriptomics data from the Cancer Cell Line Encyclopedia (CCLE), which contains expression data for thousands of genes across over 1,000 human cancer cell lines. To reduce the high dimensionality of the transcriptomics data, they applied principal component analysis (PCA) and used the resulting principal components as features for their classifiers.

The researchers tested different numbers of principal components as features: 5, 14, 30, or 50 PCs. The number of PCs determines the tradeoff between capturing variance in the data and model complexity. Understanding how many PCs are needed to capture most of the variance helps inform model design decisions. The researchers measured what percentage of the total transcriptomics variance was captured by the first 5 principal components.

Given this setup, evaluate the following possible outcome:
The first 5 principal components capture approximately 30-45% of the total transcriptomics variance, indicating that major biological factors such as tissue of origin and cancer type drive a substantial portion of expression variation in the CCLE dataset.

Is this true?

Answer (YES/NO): NO